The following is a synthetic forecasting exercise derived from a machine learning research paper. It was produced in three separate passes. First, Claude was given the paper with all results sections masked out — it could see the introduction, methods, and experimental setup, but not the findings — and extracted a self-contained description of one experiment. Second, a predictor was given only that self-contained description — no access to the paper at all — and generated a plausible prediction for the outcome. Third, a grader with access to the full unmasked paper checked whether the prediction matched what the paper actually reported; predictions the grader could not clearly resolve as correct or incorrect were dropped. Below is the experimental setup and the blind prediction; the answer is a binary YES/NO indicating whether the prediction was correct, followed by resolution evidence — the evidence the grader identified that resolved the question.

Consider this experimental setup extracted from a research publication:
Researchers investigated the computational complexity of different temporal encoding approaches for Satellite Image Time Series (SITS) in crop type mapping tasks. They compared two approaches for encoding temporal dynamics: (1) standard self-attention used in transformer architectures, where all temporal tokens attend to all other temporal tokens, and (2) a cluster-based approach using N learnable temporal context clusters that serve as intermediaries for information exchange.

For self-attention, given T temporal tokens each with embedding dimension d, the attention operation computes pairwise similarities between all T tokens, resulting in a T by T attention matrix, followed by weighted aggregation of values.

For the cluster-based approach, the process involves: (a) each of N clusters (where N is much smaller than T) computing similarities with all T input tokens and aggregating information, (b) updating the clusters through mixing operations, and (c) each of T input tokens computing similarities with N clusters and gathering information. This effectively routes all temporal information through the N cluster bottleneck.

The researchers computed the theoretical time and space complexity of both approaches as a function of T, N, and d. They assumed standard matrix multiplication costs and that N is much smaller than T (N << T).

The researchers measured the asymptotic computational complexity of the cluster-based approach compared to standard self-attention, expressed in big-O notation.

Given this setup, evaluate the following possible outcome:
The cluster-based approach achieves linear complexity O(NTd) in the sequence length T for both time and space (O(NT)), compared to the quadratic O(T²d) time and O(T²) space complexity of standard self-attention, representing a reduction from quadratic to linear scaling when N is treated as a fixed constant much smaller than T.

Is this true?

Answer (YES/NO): NO